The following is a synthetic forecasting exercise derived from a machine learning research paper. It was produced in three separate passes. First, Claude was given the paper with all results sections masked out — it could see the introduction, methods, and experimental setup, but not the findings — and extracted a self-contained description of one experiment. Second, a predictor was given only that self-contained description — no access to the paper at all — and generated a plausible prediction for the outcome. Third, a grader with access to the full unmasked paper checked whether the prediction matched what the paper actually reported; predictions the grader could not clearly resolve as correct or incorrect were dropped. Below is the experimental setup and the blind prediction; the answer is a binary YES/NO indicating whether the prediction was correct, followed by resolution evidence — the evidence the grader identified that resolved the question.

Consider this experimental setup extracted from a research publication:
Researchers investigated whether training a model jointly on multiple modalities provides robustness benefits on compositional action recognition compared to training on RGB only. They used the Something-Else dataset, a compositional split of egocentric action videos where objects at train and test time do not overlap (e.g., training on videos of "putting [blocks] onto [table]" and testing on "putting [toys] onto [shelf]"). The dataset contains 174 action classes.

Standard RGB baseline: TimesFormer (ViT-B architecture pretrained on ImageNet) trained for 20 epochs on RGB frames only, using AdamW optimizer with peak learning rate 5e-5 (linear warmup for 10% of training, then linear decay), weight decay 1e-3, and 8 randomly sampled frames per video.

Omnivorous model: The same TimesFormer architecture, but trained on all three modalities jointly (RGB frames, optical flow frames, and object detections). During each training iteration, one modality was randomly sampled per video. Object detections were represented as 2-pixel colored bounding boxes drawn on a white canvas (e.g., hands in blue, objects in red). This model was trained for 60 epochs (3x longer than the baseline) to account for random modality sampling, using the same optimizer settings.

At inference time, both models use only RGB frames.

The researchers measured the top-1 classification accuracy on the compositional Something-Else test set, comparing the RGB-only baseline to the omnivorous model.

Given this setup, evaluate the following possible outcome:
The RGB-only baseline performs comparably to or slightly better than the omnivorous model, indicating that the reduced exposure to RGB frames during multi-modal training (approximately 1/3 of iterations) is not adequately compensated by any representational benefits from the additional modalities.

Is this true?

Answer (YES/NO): NO